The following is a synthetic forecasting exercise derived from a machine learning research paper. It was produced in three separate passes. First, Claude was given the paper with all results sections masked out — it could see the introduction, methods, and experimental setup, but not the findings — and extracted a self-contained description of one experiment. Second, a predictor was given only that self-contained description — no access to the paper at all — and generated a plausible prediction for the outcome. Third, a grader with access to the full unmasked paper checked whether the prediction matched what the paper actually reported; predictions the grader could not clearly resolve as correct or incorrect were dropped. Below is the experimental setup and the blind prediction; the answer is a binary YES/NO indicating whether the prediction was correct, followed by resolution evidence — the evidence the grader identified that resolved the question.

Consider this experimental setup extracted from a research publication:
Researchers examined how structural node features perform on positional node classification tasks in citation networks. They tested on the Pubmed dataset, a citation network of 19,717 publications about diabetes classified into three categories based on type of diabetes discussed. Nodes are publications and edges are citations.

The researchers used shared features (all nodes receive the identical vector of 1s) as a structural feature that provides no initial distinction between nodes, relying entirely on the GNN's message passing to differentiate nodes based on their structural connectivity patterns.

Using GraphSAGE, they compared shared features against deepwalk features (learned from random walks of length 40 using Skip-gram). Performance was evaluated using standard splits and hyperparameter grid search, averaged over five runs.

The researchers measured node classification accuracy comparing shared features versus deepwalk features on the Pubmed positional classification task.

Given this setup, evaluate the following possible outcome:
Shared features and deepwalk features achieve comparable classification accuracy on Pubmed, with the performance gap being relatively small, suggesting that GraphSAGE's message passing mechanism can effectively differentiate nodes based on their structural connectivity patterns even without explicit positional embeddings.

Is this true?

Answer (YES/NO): NO